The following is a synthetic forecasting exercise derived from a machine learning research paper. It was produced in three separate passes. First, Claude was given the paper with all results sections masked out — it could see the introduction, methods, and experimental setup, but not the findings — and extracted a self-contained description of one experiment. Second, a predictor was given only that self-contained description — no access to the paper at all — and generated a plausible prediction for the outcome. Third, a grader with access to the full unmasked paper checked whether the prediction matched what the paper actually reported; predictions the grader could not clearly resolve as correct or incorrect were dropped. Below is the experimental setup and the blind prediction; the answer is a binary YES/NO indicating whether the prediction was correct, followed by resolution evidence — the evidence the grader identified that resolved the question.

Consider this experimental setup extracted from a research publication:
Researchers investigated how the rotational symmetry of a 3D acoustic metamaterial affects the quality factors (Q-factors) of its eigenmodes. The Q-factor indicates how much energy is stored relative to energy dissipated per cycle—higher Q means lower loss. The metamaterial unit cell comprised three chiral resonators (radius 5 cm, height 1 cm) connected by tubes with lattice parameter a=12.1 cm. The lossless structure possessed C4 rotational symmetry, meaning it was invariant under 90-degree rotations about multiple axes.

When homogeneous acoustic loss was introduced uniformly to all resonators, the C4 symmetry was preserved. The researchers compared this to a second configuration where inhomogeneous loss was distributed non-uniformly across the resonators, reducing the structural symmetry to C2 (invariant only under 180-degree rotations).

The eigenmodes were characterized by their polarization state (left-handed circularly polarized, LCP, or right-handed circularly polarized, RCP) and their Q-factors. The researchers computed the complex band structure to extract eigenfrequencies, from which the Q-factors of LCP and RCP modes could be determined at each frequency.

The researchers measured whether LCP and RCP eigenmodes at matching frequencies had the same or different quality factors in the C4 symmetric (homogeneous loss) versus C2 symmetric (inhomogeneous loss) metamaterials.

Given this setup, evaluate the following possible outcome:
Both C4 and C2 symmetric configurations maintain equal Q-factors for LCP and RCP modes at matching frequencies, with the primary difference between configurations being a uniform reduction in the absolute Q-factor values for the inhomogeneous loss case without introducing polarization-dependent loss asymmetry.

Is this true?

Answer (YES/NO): NO